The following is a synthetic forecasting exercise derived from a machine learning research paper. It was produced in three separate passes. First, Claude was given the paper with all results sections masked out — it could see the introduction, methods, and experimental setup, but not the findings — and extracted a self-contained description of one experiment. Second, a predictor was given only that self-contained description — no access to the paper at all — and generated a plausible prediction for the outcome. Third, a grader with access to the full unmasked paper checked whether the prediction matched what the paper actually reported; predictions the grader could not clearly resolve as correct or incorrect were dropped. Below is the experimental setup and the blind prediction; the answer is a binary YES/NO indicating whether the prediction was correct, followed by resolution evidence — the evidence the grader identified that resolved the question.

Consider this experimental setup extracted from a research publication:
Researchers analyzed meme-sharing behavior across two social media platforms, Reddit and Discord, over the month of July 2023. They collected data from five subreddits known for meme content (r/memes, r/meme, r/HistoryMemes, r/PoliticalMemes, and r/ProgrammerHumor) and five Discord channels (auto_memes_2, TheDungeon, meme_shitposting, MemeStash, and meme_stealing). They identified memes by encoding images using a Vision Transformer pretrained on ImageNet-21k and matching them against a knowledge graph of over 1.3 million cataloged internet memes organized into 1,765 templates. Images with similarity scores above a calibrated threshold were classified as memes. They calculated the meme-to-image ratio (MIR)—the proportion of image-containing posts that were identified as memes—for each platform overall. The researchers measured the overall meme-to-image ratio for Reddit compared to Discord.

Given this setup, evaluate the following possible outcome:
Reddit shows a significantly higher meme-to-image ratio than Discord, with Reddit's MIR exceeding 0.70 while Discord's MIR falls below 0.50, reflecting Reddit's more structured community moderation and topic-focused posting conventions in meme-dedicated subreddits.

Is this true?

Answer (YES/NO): NO